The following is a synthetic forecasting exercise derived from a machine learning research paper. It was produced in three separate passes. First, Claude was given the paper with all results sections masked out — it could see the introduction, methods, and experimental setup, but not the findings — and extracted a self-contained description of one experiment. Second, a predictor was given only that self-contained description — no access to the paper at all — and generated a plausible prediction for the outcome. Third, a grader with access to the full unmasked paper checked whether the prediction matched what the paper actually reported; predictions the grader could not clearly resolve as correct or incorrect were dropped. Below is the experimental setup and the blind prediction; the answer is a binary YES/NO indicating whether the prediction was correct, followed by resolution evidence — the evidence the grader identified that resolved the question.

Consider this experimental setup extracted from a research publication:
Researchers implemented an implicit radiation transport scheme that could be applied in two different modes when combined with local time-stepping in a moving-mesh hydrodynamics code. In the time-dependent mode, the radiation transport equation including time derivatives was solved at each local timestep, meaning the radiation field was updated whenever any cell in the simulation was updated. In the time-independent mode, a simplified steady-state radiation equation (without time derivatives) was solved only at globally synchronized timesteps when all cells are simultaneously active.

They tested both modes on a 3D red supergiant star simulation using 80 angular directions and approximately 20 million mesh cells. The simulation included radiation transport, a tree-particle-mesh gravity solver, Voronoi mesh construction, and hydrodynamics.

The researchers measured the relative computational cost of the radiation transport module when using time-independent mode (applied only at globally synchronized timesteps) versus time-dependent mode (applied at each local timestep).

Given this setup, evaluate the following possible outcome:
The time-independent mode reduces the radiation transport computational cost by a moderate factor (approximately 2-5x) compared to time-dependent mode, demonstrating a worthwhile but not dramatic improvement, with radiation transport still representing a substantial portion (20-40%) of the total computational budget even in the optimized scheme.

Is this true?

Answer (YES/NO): YES